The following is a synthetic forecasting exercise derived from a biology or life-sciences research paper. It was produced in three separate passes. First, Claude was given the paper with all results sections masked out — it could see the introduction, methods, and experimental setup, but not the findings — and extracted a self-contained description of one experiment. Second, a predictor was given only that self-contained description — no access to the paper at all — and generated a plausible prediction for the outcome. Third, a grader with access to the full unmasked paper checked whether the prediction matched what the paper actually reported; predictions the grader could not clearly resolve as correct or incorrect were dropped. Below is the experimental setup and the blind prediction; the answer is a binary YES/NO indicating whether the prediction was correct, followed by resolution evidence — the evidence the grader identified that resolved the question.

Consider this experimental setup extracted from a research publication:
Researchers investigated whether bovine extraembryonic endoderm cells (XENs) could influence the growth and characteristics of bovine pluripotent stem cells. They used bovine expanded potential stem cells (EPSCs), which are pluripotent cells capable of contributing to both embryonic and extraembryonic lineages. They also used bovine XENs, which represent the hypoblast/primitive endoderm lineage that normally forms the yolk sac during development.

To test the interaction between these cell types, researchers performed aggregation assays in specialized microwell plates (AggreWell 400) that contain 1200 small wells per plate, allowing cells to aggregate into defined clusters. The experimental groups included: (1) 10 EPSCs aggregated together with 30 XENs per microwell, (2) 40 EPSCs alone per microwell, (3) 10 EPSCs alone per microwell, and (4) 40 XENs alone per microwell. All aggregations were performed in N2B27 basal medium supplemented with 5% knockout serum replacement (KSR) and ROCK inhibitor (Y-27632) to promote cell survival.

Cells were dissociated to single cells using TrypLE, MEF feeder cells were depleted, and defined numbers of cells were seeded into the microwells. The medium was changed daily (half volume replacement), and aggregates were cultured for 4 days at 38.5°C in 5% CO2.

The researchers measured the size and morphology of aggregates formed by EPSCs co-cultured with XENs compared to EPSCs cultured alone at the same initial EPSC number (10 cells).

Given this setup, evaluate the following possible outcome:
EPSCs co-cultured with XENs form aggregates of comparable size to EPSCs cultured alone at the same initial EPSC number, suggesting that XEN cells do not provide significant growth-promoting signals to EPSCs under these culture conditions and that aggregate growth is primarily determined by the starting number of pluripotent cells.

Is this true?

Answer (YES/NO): NO